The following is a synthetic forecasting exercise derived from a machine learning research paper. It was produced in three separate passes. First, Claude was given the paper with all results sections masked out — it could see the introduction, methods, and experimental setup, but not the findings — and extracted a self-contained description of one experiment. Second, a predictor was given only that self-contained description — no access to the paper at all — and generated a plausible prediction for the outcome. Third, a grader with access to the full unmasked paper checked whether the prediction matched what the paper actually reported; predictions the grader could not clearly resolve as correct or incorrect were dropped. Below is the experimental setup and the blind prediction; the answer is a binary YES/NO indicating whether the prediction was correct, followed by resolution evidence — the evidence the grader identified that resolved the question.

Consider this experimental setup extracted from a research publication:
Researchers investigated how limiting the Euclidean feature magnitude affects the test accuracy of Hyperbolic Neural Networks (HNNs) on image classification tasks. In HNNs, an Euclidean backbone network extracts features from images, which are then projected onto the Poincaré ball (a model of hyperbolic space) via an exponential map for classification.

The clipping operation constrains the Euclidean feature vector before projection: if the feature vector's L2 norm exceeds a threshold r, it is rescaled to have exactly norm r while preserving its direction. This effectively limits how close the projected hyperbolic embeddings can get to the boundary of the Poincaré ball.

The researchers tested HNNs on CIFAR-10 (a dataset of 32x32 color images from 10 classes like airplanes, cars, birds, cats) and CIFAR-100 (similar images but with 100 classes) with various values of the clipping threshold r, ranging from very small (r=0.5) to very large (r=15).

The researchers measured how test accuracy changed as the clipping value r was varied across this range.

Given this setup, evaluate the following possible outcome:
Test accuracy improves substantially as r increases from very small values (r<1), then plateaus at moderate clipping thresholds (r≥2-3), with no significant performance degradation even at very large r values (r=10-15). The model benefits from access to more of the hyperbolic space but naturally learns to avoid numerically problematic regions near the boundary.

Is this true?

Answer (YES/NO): NO